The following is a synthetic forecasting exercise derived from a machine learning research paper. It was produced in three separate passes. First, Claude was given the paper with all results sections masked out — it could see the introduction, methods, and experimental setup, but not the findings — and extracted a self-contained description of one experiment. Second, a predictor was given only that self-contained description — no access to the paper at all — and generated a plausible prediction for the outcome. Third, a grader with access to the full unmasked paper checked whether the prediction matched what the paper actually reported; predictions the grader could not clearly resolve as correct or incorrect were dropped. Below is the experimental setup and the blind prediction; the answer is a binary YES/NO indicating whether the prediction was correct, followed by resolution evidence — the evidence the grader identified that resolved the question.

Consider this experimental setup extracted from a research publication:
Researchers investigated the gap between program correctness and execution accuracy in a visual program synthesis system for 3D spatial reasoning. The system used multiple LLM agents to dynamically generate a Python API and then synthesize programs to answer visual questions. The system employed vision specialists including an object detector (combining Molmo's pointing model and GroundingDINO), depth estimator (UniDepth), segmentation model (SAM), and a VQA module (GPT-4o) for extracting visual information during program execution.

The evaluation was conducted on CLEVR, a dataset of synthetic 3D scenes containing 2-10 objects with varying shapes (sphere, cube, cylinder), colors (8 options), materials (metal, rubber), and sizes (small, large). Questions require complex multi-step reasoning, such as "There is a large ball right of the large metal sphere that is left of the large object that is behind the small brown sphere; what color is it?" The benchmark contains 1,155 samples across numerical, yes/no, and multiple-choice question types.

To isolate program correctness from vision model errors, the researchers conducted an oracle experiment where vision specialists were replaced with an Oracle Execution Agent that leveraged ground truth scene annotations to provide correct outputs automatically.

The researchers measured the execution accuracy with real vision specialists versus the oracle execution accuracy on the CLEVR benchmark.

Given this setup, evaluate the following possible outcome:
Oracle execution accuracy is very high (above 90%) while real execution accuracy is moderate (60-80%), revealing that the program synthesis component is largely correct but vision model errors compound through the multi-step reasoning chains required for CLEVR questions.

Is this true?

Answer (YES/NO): NO